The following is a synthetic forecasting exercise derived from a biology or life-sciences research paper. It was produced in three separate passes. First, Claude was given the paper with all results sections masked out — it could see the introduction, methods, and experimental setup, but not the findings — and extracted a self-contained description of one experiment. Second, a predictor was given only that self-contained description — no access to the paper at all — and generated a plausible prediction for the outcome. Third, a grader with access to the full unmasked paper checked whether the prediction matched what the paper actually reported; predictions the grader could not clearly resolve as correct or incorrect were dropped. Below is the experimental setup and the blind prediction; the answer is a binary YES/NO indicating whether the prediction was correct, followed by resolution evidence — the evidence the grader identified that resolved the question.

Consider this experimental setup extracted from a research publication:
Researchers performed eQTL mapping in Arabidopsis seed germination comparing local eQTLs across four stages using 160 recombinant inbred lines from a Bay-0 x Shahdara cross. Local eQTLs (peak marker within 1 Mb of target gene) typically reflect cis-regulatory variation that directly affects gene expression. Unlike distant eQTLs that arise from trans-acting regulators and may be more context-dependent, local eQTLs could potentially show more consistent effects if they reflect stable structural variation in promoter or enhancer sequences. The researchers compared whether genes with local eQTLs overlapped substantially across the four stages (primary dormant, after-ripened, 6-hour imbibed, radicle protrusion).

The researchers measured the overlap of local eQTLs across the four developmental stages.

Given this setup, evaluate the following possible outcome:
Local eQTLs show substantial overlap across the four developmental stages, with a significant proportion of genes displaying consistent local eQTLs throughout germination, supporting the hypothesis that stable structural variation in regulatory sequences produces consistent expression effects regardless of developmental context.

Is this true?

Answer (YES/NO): YES